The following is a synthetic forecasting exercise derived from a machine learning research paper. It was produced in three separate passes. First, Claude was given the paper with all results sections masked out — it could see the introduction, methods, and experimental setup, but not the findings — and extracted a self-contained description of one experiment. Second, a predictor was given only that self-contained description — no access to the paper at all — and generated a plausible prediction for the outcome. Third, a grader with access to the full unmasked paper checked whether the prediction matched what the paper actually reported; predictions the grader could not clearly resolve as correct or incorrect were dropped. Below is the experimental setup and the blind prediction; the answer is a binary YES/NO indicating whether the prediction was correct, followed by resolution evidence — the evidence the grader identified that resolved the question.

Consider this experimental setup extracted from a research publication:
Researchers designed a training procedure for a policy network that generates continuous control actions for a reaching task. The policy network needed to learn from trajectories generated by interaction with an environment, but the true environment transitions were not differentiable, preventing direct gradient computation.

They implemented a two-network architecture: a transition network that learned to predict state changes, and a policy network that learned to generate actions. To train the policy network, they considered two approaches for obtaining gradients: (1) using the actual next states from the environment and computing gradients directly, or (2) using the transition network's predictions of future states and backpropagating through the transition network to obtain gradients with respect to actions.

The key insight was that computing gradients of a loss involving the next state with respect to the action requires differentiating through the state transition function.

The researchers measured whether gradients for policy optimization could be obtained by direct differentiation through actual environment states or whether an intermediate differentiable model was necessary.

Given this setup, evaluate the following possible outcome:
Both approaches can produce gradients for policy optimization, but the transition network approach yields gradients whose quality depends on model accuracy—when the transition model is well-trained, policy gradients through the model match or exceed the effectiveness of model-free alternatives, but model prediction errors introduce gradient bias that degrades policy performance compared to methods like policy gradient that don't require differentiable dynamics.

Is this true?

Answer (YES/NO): NO